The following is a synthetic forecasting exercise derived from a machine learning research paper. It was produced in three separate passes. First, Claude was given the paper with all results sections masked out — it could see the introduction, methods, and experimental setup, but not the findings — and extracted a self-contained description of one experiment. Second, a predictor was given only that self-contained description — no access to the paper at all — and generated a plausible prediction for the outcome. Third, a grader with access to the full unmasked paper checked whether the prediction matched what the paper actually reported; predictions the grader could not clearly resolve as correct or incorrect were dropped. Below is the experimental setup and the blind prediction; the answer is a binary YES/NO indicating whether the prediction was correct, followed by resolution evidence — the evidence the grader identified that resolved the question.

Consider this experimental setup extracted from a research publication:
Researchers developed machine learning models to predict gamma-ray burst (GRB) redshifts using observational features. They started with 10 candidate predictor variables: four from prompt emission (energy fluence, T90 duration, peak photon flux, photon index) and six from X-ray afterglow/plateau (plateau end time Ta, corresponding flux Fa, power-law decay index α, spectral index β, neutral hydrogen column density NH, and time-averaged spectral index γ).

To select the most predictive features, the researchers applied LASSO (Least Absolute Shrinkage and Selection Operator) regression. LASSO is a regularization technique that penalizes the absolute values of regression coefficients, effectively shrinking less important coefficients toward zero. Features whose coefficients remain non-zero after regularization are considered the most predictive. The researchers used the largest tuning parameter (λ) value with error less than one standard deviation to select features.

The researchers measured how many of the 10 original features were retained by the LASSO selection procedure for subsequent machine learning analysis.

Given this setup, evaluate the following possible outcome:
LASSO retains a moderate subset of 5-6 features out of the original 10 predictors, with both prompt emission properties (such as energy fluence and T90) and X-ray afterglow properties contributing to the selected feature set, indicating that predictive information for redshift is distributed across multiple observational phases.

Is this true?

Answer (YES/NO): NO